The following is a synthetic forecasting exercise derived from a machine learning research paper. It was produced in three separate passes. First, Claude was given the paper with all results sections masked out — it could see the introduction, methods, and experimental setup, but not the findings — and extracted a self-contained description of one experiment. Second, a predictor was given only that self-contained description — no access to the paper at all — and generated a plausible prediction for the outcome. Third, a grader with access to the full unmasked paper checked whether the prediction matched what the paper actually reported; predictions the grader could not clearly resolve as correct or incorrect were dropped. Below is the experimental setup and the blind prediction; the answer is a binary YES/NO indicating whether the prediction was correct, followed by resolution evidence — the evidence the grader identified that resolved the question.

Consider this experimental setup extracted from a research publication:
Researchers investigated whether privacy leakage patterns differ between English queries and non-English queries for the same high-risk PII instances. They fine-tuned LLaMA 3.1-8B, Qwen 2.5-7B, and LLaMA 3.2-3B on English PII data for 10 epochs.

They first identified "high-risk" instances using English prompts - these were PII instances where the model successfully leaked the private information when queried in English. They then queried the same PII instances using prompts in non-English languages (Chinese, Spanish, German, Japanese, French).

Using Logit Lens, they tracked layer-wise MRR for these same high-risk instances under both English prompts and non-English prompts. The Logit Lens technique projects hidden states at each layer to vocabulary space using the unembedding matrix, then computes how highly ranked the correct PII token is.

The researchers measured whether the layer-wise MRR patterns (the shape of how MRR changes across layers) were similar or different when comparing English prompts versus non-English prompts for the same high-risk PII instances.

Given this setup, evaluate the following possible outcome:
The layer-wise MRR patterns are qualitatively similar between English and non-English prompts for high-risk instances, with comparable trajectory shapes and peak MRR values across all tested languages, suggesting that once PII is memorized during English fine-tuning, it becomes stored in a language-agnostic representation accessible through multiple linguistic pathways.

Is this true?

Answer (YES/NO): NO